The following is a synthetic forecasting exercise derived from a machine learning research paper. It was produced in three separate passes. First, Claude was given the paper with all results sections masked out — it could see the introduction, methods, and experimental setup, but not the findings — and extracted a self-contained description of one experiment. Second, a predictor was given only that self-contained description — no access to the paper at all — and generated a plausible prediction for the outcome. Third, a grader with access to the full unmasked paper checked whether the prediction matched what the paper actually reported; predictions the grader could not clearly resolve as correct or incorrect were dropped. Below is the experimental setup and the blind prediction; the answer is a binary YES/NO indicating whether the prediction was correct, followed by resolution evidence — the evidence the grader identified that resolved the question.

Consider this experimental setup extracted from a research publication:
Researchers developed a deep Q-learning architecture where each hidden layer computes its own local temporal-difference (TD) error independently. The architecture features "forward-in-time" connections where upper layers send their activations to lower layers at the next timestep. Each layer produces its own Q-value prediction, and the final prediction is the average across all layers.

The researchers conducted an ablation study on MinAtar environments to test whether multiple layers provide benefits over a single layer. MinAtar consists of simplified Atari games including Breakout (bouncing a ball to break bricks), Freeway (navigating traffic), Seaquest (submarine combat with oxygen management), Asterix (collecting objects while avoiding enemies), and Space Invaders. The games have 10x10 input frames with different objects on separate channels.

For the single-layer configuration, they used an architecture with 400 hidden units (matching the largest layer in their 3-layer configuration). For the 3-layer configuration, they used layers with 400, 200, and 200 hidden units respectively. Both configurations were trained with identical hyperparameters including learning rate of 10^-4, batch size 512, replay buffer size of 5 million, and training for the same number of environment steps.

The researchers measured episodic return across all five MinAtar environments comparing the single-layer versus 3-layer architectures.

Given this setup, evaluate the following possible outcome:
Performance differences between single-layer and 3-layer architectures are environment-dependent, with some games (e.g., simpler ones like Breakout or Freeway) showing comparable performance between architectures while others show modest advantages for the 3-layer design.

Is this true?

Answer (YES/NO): NO